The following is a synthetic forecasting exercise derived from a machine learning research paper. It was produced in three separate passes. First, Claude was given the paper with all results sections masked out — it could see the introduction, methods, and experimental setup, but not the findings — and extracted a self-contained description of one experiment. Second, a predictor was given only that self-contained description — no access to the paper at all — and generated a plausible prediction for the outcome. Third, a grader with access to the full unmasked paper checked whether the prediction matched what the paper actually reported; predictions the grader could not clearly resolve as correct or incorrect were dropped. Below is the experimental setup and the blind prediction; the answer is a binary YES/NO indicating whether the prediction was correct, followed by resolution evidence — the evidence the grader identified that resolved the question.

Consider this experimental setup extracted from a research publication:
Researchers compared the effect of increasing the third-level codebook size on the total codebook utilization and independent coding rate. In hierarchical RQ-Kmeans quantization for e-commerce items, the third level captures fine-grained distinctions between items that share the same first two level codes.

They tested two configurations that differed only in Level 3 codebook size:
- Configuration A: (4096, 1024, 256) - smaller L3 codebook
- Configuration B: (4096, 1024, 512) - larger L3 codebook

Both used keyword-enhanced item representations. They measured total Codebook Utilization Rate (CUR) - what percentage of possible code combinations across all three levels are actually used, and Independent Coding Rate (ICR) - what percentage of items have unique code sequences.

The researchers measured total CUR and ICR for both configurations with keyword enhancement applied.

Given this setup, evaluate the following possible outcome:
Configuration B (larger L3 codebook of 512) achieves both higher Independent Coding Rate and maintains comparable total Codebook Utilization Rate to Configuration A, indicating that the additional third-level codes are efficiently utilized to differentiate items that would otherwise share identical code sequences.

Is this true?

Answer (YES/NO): NO